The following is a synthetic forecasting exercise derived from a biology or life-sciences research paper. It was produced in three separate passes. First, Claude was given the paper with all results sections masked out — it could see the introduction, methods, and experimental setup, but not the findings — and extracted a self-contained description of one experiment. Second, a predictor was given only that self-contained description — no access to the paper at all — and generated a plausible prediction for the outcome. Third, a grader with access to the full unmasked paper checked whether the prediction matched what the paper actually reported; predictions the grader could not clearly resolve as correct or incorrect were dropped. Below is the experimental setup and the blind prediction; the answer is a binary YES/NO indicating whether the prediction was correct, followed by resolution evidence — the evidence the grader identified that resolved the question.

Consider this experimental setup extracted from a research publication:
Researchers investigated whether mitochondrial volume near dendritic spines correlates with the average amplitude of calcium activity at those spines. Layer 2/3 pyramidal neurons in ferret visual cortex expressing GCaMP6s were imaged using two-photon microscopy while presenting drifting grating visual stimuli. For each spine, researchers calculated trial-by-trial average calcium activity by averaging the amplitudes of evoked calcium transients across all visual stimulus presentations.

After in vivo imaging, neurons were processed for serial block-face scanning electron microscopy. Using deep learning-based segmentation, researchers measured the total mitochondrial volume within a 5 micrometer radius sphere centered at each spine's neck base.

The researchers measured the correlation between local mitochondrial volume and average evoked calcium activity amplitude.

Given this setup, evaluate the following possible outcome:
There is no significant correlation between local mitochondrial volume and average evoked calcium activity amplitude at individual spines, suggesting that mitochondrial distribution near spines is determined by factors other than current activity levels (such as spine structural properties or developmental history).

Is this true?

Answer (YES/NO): NO